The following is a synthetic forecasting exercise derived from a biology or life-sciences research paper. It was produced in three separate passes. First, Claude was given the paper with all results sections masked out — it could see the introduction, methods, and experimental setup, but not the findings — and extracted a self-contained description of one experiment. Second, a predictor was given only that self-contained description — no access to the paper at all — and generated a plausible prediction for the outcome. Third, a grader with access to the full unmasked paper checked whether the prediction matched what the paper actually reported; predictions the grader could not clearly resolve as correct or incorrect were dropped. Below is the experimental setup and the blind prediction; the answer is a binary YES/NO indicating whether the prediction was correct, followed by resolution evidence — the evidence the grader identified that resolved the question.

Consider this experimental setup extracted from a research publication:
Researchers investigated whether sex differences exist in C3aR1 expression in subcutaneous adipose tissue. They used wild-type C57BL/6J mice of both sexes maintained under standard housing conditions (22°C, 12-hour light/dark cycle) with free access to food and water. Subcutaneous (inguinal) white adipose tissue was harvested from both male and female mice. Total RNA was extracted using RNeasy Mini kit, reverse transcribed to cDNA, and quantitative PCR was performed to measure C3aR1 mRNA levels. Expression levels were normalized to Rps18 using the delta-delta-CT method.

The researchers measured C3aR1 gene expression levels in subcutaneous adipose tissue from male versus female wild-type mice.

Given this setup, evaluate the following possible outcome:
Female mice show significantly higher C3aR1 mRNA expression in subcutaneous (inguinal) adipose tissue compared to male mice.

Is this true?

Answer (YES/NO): NO